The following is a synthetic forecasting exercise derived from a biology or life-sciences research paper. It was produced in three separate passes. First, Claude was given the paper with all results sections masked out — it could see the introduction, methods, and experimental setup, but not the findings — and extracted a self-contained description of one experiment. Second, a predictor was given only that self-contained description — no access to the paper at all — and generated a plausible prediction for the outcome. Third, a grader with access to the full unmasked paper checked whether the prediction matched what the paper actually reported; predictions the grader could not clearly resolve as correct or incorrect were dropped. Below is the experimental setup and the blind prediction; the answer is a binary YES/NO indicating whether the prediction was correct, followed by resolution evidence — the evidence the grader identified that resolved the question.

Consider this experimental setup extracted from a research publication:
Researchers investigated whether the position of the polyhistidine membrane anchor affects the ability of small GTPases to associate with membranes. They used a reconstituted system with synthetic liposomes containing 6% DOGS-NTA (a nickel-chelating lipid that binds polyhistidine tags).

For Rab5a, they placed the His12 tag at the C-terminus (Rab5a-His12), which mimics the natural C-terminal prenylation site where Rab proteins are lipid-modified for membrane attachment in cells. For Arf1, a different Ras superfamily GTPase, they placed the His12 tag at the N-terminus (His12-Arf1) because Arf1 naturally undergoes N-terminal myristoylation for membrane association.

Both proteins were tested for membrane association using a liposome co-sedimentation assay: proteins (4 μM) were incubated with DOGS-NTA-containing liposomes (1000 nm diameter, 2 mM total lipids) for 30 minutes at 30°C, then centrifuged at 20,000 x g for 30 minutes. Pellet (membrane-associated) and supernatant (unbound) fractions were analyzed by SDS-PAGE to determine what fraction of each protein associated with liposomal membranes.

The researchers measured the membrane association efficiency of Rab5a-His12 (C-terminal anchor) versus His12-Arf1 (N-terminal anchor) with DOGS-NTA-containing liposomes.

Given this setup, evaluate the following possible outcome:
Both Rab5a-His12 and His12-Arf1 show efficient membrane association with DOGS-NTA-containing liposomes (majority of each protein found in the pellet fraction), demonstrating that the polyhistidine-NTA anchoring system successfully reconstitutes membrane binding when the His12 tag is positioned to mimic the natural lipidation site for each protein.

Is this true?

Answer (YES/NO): YES